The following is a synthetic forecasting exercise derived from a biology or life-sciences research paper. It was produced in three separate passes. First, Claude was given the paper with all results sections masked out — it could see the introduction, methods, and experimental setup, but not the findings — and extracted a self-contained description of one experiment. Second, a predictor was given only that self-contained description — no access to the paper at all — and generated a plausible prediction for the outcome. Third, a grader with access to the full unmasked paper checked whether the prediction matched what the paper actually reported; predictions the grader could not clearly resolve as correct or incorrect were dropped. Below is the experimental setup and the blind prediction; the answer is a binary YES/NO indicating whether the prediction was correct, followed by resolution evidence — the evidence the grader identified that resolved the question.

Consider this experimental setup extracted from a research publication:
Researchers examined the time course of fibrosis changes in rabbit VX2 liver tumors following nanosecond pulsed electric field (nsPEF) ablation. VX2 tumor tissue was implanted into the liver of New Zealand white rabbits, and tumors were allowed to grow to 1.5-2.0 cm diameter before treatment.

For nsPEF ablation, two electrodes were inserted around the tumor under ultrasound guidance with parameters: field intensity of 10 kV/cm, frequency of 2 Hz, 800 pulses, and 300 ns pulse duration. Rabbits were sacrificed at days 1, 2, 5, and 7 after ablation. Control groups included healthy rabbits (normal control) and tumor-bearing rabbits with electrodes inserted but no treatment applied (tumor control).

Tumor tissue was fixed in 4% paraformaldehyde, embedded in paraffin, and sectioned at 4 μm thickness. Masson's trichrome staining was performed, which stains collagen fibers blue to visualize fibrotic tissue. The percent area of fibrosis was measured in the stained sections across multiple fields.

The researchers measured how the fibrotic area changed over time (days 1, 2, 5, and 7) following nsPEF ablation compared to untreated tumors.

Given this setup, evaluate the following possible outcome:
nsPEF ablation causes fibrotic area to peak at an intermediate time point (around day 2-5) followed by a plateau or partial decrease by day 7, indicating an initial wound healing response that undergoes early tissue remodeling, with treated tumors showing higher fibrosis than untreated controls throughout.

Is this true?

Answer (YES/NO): NO